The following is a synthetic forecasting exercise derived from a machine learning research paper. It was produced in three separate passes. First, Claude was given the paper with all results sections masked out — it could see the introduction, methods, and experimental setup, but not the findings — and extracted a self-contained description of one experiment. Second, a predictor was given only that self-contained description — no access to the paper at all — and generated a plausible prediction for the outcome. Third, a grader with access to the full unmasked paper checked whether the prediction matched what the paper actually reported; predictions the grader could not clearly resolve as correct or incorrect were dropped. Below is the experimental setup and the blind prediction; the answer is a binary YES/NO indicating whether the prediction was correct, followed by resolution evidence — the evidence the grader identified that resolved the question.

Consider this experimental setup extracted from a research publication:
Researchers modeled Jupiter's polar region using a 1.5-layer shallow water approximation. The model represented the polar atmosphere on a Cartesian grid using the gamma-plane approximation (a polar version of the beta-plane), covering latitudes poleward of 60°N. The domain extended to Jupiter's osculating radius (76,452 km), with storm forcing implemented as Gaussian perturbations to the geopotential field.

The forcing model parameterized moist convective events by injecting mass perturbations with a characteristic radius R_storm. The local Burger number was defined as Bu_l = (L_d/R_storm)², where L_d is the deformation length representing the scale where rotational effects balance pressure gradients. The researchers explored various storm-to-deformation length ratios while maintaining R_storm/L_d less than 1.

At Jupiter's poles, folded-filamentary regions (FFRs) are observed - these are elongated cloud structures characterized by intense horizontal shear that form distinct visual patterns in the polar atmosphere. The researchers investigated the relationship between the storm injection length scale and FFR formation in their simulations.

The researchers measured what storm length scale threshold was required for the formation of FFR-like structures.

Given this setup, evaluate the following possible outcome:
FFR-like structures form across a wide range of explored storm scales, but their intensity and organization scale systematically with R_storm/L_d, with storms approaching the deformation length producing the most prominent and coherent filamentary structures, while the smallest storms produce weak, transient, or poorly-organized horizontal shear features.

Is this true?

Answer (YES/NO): NO